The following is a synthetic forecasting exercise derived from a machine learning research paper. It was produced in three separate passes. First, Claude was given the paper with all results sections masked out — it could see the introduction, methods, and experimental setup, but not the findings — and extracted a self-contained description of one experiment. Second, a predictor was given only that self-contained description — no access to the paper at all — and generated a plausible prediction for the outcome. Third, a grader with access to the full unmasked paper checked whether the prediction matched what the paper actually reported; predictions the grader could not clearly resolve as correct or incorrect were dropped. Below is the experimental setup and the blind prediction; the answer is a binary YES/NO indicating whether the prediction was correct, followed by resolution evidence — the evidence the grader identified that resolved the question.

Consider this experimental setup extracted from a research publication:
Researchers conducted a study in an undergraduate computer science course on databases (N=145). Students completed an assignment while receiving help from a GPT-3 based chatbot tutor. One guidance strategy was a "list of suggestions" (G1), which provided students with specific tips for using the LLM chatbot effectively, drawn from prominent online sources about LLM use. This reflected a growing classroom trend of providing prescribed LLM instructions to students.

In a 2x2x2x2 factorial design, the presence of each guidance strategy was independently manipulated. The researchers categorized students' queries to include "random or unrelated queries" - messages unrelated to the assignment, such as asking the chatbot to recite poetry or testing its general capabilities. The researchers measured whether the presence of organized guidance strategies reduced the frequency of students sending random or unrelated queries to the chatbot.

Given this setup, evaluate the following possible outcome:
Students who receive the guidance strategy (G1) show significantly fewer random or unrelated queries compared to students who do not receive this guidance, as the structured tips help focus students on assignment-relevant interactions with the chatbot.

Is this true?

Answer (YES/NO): NO